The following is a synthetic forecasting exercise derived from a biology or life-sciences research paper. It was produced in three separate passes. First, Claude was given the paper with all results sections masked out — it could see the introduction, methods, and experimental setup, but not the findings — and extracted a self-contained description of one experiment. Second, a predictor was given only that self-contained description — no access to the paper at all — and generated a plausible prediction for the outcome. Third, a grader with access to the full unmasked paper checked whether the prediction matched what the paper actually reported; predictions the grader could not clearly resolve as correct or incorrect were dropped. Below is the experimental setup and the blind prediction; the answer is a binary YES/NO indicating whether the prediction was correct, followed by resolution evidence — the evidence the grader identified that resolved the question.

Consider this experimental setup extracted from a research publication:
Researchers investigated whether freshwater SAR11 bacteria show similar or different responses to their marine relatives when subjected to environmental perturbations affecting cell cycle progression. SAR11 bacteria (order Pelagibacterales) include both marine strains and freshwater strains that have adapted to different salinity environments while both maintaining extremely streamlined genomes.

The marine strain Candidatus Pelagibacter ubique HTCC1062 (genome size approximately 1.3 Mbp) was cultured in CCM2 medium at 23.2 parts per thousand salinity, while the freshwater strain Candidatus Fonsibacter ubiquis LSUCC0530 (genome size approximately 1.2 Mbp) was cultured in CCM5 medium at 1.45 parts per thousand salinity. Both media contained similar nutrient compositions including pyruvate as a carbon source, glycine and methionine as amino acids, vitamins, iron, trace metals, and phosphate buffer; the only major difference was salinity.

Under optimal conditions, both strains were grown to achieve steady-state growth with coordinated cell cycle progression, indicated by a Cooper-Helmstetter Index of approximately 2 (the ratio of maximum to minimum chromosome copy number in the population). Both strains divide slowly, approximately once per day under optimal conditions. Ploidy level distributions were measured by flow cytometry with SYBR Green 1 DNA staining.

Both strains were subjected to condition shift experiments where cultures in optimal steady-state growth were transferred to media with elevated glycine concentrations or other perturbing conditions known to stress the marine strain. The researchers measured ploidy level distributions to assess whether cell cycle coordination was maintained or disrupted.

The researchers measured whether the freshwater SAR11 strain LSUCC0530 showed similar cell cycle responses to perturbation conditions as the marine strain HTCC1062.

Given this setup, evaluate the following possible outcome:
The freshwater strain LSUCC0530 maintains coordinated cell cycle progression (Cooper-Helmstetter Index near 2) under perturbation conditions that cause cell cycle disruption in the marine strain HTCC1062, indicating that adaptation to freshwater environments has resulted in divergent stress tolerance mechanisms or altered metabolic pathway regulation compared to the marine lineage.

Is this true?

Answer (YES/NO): NO